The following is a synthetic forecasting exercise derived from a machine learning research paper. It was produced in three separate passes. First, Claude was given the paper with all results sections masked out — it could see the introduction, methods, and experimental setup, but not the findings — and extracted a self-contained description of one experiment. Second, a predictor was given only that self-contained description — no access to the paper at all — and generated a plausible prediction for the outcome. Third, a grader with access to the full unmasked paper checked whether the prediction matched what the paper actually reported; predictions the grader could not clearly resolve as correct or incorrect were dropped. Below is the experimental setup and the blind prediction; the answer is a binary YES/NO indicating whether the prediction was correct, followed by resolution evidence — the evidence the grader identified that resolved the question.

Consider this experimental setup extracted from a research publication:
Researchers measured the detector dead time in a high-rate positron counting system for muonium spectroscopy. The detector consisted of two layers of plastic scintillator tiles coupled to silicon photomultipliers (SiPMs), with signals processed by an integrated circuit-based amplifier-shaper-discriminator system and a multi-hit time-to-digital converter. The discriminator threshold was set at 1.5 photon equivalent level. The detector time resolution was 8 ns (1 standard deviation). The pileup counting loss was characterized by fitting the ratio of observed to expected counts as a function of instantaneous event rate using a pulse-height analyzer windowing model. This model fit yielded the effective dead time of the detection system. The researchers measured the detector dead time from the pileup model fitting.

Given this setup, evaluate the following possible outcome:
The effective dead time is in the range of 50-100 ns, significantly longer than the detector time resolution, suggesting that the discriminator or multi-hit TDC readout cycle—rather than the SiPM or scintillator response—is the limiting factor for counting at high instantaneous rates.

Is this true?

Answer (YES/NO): NO